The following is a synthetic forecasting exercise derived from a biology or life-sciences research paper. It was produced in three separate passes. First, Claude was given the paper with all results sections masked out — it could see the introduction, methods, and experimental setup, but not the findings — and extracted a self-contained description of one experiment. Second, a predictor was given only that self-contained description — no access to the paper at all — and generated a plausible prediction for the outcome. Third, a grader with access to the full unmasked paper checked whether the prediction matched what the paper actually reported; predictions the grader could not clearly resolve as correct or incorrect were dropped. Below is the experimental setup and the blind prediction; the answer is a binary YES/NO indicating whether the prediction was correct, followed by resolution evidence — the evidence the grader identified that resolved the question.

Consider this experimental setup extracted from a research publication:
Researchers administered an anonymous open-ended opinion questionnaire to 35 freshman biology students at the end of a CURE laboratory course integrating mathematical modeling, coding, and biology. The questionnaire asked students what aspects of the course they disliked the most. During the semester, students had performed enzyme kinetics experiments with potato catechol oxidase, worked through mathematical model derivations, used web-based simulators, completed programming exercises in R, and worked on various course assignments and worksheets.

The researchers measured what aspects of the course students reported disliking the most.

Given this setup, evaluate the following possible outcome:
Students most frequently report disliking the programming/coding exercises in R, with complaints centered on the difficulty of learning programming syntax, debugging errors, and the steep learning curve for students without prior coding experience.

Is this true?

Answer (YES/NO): NO